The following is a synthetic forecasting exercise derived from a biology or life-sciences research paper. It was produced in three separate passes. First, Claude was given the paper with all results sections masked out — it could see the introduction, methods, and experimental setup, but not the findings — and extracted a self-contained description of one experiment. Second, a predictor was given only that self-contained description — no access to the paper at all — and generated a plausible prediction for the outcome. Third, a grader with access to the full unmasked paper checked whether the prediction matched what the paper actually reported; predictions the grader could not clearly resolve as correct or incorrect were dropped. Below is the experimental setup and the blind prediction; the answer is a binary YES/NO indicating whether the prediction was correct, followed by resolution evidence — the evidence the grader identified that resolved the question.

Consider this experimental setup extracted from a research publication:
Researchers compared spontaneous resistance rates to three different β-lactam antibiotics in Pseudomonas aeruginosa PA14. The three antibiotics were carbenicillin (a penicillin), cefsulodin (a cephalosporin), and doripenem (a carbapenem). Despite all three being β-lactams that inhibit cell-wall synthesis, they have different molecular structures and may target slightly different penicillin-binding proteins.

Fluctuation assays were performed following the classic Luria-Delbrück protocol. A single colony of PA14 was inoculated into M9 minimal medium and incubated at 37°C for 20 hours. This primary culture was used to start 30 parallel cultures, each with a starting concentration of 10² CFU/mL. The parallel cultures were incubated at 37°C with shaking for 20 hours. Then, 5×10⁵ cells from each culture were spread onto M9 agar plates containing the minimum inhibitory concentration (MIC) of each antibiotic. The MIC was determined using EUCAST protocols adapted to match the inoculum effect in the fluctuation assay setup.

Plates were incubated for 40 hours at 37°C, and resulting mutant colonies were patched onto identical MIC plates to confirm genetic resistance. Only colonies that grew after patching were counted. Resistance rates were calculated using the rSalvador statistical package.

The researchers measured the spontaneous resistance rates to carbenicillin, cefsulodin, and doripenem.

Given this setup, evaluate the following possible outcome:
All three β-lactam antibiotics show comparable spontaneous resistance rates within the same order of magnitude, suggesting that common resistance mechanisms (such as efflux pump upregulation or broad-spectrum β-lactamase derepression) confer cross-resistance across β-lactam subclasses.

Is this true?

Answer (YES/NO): NO